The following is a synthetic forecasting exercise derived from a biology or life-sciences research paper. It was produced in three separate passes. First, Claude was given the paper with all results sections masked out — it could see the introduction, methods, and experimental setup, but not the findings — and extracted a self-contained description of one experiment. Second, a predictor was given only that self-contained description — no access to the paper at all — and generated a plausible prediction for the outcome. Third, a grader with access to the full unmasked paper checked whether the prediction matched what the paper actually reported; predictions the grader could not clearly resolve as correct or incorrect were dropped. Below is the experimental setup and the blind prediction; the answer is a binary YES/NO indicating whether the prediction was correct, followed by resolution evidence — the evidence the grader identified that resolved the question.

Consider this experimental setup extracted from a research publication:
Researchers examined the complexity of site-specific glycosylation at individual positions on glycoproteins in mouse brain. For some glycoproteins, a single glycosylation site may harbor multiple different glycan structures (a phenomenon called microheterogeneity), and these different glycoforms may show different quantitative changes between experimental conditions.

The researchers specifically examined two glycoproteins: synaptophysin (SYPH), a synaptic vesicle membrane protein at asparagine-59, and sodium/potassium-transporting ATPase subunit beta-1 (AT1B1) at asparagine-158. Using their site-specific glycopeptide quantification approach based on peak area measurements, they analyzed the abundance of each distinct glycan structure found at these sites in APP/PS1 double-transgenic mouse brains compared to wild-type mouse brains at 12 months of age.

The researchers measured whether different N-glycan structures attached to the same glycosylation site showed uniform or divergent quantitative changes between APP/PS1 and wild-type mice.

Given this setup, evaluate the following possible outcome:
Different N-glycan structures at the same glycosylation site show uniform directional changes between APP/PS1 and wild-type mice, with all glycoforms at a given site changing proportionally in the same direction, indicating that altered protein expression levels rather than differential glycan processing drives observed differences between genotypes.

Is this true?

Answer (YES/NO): NO